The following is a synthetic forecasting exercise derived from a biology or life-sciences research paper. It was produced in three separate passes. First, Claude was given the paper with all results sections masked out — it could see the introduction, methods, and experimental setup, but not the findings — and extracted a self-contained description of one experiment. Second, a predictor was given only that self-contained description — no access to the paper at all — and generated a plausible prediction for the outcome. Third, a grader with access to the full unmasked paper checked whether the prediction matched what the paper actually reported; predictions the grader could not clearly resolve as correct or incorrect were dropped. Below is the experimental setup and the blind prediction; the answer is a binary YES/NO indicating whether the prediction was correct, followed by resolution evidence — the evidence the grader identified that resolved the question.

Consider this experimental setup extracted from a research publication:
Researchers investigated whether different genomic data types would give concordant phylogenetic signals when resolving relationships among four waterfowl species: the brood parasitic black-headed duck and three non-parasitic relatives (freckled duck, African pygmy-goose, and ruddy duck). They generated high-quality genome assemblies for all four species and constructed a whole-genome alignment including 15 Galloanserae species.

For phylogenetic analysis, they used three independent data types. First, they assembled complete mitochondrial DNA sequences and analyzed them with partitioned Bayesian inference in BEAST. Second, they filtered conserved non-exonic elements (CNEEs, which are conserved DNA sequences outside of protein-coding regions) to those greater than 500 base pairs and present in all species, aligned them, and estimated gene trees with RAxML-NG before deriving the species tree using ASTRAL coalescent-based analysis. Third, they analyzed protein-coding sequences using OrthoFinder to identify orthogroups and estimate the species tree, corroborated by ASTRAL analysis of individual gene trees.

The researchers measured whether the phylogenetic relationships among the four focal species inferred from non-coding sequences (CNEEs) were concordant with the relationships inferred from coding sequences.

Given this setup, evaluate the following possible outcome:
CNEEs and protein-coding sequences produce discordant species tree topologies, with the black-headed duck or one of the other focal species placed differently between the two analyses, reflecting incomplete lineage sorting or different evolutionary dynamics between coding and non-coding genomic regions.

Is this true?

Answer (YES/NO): NO